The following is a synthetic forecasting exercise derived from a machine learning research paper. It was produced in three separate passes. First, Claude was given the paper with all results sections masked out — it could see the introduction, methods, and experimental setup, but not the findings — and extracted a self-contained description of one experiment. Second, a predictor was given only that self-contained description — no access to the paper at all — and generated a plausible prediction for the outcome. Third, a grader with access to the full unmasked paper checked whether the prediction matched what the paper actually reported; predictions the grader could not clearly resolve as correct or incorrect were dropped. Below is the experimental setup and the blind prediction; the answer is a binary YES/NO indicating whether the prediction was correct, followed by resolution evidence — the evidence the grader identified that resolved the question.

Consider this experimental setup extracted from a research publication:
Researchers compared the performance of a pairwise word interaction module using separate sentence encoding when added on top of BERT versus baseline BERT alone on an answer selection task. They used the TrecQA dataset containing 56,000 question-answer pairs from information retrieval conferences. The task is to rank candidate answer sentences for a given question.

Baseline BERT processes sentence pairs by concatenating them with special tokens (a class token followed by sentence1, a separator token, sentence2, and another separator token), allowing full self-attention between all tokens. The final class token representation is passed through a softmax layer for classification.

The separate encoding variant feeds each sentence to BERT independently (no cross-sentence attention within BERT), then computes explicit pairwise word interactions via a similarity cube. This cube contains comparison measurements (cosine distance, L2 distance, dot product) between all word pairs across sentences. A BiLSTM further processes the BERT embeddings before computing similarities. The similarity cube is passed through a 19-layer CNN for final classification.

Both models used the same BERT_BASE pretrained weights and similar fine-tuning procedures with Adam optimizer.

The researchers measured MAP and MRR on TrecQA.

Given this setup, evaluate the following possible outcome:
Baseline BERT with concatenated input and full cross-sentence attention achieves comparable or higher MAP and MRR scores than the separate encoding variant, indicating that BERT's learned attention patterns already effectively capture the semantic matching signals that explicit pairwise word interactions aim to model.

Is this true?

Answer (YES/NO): YES